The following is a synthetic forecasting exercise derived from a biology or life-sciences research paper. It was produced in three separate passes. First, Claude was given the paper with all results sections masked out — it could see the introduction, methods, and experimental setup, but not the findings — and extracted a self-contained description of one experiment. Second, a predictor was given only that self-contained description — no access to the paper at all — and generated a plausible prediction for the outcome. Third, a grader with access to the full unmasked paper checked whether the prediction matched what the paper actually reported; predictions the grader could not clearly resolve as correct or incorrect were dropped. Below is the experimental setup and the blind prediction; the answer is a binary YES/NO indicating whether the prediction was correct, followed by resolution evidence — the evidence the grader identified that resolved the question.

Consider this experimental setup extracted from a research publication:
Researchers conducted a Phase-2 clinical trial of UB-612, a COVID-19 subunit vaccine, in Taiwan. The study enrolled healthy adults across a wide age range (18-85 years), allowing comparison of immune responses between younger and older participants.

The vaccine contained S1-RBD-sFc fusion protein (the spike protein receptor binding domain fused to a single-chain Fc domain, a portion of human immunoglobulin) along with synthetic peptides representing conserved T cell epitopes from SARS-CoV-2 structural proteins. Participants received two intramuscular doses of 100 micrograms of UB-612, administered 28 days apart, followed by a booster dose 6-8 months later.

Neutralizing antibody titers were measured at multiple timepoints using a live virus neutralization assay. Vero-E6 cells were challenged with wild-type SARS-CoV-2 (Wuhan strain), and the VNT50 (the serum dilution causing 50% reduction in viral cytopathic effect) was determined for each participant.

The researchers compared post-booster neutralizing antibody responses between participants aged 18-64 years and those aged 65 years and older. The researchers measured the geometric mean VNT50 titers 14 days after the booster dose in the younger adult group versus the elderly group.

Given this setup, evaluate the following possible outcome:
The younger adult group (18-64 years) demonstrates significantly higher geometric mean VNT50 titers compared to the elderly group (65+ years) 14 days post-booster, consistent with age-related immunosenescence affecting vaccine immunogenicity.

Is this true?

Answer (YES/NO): NO